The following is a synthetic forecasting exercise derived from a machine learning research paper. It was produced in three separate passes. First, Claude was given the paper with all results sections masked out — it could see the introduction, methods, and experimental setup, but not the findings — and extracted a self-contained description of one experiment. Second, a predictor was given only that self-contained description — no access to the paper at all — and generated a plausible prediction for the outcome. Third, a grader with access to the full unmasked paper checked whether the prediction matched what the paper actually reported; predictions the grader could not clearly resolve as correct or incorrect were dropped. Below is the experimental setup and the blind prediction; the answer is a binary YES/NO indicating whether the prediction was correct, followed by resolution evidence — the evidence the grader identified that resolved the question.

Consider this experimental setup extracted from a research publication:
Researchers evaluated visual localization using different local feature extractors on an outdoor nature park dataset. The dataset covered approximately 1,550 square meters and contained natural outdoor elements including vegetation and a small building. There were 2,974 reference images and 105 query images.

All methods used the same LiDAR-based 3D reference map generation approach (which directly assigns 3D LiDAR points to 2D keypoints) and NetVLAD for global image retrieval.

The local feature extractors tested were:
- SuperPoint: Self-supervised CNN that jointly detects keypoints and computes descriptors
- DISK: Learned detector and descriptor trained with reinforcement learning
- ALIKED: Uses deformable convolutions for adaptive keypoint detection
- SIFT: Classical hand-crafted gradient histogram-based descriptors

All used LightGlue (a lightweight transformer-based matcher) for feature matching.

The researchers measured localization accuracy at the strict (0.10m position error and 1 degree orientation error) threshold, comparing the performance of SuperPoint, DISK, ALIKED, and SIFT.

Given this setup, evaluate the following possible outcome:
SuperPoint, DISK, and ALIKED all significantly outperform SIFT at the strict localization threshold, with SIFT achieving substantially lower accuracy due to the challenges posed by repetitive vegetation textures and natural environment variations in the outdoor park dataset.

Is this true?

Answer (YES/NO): NO